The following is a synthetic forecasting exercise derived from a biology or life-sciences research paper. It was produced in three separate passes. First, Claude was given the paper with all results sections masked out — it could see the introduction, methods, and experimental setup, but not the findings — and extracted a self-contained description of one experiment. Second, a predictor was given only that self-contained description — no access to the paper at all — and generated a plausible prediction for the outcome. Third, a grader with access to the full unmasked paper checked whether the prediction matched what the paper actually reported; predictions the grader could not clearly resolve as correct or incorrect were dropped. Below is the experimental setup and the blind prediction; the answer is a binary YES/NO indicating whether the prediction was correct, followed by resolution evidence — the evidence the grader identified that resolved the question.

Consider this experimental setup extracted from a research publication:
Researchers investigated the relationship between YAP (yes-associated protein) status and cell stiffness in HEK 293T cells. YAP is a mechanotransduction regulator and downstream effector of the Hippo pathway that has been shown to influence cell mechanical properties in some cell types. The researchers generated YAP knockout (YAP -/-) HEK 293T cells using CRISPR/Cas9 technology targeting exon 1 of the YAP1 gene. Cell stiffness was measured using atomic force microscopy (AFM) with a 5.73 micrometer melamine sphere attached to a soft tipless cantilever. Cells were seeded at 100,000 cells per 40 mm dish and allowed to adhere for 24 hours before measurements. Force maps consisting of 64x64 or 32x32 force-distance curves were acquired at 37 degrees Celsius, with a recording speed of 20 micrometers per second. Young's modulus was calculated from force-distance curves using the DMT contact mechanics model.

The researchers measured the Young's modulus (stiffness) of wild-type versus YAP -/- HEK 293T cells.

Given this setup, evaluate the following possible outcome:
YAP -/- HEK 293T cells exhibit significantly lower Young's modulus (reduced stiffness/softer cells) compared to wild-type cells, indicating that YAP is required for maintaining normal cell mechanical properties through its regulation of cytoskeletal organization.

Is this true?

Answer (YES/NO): NO